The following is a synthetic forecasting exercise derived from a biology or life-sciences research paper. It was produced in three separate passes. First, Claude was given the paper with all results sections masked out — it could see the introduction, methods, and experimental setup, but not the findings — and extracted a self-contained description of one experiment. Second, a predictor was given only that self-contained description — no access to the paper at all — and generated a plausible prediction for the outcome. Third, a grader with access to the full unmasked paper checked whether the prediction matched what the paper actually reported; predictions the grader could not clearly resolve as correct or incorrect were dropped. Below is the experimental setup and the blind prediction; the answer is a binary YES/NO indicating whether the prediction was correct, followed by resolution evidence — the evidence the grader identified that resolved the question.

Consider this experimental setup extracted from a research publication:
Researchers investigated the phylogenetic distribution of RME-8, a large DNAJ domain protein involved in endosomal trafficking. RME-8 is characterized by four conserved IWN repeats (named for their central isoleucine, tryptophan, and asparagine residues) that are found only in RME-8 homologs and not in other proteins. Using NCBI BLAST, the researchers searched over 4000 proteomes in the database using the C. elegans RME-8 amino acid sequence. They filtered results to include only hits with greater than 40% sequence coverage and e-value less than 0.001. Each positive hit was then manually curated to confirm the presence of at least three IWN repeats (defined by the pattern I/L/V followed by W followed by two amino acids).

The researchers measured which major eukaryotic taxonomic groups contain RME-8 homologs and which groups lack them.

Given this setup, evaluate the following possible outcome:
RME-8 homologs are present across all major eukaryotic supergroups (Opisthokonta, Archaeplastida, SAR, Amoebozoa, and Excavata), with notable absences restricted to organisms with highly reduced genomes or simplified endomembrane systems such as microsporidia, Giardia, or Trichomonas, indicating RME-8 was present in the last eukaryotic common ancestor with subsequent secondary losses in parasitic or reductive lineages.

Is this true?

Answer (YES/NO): NO